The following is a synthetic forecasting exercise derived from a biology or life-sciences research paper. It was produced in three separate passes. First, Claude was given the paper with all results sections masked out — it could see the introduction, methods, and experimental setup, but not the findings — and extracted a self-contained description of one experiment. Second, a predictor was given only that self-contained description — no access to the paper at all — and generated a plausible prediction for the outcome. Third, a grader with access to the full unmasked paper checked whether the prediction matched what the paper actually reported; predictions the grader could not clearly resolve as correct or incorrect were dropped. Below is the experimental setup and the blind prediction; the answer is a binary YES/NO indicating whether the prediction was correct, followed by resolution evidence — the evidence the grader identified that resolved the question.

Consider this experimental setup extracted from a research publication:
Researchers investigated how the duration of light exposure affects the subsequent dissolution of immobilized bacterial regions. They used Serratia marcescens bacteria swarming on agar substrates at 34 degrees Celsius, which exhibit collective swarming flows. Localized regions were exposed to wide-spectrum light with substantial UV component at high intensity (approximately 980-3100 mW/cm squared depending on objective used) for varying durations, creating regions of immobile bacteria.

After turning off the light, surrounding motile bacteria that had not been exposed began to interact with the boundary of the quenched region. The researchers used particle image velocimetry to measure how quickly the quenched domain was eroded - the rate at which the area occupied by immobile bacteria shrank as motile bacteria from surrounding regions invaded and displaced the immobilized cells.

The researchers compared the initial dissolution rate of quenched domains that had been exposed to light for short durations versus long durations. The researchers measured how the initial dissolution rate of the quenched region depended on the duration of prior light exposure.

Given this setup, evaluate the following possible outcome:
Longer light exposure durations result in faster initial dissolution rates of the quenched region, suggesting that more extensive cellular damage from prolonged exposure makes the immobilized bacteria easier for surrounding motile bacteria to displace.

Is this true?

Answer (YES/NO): NO